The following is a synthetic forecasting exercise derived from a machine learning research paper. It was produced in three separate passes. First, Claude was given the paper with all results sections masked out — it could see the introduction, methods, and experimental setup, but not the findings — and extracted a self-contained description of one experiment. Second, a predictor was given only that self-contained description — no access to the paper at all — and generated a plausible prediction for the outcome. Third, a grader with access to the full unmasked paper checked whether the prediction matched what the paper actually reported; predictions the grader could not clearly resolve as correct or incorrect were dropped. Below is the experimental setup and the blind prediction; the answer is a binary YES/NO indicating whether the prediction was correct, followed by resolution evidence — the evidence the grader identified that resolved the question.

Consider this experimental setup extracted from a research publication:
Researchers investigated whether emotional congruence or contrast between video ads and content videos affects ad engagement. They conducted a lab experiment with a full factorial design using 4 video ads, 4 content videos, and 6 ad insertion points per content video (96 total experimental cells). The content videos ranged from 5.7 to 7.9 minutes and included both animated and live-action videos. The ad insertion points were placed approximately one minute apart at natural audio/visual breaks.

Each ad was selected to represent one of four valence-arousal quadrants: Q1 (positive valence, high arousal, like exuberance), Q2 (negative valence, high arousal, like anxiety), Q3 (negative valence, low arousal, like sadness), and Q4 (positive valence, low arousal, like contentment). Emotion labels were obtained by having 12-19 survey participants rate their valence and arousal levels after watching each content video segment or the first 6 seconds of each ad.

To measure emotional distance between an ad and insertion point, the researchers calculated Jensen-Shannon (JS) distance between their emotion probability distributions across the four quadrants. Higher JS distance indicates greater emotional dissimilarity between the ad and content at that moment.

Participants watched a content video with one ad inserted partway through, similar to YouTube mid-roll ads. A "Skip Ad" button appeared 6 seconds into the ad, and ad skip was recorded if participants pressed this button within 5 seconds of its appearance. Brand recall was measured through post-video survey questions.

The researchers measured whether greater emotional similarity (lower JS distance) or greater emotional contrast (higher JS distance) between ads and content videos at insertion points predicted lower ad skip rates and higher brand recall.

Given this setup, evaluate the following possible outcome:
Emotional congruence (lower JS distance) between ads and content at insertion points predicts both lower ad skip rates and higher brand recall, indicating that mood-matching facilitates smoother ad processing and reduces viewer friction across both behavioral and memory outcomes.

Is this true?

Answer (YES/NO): YES